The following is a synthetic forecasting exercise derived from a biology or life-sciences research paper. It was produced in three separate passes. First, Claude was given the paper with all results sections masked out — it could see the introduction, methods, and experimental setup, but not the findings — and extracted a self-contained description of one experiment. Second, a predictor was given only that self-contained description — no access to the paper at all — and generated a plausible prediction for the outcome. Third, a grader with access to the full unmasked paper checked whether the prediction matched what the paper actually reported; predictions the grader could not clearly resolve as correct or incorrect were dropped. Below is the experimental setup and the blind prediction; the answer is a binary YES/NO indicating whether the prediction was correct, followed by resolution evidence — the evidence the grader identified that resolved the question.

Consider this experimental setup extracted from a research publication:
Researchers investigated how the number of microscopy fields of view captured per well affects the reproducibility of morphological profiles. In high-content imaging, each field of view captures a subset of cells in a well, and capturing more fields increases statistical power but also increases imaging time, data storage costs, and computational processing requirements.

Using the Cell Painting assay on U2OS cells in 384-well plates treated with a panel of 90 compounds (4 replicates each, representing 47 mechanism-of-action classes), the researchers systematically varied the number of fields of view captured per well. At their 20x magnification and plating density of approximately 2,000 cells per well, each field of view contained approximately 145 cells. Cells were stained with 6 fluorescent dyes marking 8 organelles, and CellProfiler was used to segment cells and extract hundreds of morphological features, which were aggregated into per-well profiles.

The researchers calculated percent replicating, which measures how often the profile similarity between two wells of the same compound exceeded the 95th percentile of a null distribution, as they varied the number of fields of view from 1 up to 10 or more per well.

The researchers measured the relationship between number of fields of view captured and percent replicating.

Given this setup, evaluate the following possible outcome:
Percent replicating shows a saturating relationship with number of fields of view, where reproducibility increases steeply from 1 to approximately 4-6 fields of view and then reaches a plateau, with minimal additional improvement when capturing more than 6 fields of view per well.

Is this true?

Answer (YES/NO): NO